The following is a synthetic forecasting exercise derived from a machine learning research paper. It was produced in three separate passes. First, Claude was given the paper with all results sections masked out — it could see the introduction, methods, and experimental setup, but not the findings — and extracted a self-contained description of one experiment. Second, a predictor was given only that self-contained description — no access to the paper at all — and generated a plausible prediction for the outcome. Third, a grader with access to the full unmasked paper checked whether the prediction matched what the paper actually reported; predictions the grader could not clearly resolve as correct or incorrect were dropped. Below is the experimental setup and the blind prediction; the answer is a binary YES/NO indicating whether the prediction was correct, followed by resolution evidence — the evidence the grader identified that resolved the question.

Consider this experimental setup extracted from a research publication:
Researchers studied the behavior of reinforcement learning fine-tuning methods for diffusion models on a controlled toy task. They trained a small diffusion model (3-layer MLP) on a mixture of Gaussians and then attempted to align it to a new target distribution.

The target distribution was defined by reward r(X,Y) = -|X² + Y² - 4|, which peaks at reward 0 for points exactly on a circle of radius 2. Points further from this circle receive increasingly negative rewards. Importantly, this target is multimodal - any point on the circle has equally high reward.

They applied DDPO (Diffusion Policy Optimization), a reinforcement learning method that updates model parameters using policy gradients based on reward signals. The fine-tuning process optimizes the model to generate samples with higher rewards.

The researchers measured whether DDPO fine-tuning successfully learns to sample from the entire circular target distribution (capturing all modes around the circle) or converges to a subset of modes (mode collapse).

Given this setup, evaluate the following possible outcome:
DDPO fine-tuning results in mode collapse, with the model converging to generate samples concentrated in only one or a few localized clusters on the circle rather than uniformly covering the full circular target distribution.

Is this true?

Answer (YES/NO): YES